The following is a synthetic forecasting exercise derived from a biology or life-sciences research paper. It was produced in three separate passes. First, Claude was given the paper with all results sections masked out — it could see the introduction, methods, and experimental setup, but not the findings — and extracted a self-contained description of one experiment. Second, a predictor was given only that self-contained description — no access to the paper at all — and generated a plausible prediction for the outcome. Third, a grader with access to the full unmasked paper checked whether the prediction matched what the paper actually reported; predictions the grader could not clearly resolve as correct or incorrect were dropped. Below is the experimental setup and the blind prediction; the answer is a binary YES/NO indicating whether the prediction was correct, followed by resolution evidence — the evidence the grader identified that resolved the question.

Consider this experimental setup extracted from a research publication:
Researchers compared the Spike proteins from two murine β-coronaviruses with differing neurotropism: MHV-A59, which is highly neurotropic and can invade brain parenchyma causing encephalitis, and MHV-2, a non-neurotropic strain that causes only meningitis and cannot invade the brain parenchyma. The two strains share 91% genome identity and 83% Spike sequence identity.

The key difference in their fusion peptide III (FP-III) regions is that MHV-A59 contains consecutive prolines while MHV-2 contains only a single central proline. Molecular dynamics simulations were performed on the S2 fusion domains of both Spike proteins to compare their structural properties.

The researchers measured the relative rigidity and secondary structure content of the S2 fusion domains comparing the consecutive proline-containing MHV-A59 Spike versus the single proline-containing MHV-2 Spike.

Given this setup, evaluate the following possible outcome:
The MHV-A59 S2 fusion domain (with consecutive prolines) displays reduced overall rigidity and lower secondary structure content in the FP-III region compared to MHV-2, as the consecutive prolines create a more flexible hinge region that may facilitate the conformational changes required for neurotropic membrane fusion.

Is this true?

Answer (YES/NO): NO